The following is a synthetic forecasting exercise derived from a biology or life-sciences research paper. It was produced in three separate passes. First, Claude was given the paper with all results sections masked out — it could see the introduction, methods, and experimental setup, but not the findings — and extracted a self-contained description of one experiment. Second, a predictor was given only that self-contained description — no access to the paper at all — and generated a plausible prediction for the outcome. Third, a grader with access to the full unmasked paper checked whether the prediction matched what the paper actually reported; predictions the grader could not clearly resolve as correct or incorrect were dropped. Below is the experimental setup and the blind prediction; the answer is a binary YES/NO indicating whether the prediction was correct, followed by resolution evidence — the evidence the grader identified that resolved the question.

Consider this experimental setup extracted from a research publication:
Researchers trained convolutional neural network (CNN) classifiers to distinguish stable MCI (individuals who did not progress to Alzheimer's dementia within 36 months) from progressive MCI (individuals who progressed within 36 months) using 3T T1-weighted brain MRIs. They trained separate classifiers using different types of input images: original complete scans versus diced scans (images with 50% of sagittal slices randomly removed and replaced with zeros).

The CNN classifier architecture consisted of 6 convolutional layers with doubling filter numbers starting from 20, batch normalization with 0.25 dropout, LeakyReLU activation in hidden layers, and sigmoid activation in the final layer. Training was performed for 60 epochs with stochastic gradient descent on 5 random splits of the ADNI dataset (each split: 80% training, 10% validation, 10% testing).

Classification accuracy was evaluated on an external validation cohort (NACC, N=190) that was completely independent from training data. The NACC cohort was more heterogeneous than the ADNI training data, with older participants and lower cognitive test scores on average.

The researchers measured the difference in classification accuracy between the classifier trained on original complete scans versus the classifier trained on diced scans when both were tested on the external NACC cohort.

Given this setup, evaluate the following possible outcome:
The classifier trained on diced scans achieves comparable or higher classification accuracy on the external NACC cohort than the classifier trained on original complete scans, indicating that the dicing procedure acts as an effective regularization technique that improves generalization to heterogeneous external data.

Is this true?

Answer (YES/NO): NO